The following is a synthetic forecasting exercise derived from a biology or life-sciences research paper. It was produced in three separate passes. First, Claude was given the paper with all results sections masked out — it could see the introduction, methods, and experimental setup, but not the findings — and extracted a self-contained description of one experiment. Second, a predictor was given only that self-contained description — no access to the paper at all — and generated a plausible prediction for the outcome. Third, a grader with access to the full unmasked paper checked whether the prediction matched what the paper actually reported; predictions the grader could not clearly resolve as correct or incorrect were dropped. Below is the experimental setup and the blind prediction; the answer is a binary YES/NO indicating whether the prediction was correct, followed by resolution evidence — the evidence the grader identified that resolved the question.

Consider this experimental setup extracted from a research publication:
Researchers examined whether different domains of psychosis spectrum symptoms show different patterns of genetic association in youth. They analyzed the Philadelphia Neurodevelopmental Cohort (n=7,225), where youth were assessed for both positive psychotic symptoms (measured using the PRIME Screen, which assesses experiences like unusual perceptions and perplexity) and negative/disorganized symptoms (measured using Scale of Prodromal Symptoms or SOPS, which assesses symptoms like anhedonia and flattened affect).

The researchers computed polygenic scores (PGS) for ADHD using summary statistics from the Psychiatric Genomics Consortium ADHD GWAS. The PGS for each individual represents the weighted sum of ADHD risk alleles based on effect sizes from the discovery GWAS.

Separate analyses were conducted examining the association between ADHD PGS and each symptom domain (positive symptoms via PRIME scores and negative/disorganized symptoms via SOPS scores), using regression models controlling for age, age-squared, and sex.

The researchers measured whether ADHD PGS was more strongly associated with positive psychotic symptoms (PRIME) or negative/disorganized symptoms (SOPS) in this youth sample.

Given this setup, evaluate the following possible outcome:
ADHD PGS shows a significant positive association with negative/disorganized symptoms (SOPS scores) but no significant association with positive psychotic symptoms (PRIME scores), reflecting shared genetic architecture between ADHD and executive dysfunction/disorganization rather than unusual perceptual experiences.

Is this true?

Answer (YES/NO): NO